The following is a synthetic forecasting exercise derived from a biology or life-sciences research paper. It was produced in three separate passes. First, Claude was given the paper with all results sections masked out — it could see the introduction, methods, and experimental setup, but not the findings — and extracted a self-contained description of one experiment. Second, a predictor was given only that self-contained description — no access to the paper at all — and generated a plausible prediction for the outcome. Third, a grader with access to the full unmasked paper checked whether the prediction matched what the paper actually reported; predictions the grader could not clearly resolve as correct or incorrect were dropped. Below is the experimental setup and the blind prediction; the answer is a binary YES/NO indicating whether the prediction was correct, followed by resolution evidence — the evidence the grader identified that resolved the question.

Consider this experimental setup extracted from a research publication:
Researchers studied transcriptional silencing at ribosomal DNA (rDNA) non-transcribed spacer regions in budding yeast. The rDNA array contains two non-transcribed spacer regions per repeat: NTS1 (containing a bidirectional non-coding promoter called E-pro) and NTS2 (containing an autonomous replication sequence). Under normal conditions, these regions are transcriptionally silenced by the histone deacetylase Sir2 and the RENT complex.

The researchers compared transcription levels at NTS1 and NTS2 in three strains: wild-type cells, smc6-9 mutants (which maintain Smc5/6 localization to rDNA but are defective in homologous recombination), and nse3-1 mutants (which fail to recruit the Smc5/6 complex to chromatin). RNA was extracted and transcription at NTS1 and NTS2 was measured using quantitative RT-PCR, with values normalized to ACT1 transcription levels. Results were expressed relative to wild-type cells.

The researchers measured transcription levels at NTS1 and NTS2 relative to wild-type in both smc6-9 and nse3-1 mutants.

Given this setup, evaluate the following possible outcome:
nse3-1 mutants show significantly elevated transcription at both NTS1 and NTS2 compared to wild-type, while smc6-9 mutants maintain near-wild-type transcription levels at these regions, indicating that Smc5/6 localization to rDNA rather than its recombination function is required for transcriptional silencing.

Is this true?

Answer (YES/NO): NO